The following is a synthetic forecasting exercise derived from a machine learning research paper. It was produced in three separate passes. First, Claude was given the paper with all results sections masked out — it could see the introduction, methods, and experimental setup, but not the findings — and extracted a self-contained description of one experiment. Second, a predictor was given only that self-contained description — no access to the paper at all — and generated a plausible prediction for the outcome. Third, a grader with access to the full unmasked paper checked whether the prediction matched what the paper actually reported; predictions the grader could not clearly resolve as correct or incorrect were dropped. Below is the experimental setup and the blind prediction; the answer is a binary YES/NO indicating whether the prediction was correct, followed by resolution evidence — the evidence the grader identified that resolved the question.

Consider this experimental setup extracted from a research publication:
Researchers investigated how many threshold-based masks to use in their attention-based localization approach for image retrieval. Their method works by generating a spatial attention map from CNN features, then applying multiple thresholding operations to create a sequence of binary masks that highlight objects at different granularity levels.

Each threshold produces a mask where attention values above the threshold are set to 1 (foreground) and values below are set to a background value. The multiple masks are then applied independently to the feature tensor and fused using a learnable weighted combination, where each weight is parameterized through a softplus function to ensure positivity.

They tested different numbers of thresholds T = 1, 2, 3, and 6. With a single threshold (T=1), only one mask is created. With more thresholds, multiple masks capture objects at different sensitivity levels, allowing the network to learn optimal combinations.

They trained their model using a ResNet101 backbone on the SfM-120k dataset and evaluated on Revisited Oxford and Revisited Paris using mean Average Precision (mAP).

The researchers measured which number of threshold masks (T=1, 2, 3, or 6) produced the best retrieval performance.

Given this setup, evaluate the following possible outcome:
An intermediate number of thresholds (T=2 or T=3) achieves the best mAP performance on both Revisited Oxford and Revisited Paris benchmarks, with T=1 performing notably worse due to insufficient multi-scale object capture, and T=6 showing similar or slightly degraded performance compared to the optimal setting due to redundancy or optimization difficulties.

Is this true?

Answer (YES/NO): YES